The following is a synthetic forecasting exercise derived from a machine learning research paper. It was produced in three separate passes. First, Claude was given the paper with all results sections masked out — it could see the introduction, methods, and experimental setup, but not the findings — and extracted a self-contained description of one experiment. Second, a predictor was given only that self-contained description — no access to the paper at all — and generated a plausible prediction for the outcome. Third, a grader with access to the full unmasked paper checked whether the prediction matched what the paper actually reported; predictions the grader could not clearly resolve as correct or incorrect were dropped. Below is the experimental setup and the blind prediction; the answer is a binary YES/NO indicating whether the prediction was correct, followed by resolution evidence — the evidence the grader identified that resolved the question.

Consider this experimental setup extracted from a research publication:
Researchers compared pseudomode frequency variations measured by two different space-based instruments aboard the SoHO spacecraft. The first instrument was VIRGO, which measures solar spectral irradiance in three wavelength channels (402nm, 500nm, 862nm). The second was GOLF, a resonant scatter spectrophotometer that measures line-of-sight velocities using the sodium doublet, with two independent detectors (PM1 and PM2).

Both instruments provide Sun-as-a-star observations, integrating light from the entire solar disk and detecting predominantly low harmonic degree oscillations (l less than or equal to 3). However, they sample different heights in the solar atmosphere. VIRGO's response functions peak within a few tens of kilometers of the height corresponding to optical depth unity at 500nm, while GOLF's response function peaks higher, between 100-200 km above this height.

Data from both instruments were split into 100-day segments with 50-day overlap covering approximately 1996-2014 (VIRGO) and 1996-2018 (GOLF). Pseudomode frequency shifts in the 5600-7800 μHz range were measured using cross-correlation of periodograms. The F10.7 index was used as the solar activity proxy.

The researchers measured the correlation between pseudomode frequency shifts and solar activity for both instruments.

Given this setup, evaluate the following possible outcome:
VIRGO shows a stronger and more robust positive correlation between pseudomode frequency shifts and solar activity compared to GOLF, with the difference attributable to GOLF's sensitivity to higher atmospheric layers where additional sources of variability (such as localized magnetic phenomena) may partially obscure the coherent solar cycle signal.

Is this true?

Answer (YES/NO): NO